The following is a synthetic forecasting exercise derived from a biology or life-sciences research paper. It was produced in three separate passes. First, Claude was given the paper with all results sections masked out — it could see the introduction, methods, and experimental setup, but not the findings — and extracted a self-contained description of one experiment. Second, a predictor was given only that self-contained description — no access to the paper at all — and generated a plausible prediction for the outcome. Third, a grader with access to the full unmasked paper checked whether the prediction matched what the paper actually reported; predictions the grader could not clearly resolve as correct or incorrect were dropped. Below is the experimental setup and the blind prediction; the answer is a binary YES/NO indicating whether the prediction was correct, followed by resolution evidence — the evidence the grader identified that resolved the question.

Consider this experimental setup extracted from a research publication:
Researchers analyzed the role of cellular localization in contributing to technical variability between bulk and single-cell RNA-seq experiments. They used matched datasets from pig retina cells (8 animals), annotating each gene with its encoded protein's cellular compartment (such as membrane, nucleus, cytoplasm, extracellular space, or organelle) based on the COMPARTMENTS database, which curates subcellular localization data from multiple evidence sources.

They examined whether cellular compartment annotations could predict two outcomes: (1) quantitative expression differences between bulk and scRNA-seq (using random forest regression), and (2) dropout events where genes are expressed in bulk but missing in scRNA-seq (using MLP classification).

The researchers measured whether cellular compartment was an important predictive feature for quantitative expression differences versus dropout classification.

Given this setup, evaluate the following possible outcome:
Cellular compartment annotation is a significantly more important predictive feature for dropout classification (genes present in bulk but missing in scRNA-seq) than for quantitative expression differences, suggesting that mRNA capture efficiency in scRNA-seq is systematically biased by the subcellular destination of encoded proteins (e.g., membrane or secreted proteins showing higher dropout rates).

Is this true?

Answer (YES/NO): NO